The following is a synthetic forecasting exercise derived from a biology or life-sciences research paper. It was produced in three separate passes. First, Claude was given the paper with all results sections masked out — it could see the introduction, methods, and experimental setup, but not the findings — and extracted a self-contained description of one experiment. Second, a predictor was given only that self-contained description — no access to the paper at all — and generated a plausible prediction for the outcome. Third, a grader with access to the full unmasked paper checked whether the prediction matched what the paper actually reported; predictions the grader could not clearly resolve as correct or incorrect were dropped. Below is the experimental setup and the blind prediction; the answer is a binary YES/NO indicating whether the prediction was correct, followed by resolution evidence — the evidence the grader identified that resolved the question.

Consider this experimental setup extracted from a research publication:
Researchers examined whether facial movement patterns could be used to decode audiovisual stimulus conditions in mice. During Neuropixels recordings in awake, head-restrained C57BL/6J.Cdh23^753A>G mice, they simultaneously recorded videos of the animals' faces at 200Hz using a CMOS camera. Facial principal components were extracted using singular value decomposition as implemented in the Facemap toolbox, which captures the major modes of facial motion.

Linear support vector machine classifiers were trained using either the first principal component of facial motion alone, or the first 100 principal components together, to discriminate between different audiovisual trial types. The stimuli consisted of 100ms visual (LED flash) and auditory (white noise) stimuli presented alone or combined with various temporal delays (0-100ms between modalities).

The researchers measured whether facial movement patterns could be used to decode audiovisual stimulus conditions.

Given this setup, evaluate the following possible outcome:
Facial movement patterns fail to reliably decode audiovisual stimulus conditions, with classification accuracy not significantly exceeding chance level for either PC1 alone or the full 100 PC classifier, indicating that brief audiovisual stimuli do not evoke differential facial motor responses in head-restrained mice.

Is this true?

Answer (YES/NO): YES